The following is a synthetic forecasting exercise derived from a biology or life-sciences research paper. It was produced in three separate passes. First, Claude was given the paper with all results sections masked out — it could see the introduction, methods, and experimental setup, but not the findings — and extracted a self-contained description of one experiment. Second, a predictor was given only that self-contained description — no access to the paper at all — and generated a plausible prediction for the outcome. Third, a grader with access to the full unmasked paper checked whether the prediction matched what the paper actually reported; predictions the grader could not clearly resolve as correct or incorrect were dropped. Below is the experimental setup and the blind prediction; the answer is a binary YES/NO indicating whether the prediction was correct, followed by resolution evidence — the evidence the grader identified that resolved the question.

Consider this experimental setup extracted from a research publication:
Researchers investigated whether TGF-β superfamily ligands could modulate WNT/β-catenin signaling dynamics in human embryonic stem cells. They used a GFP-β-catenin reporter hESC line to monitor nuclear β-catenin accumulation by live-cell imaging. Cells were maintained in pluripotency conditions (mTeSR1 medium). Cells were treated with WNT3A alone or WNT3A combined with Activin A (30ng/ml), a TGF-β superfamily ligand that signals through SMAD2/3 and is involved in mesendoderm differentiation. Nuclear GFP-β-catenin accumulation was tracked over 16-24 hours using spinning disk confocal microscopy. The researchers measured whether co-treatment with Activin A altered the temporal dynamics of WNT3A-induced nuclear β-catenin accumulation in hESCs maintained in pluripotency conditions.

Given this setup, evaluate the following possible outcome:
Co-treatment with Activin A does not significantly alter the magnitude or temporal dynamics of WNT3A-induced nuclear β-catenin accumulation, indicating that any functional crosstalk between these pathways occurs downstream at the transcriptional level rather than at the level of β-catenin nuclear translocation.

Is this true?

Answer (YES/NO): NO